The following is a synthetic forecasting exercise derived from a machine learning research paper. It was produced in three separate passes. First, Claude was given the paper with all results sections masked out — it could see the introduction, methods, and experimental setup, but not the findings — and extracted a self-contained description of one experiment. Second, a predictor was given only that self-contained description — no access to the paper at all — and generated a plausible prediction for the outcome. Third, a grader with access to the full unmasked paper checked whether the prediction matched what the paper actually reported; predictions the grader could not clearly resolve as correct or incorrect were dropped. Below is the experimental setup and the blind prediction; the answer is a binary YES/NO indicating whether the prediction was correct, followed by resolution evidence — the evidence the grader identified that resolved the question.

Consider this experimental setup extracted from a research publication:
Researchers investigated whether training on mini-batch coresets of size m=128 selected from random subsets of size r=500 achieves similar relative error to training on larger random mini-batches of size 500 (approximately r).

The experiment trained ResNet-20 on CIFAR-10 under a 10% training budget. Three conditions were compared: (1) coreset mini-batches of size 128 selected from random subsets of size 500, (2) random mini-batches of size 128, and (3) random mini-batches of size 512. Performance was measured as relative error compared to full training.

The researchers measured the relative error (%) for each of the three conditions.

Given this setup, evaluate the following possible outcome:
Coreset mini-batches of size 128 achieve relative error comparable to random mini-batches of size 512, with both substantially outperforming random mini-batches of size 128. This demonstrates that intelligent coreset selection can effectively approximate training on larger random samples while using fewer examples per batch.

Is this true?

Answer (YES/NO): YES